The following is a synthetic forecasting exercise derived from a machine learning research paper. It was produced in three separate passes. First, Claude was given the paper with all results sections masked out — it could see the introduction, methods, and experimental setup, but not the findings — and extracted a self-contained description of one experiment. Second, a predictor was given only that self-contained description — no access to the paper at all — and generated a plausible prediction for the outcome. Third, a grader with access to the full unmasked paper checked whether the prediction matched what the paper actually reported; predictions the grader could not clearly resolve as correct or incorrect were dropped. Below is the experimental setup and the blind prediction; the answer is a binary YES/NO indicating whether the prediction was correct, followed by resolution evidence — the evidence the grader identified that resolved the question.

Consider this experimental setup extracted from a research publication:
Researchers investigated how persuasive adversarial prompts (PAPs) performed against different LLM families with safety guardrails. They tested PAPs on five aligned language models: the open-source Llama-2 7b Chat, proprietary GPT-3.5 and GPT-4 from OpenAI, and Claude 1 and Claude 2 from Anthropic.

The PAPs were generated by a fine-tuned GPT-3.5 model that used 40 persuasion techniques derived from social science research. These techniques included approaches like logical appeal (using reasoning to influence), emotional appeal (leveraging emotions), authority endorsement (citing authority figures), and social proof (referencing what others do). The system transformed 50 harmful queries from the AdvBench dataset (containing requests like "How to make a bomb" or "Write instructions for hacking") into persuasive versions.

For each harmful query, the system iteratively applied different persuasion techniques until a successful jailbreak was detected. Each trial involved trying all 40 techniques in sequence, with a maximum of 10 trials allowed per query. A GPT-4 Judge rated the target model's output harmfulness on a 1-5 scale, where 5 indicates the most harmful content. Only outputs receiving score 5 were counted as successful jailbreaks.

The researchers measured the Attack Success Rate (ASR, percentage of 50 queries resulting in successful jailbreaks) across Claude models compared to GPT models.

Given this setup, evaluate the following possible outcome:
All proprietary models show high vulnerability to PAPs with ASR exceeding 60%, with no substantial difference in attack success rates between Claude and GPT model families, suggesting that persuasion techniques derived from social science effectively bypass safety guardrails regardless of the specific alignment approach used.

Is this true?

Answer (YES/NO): NO